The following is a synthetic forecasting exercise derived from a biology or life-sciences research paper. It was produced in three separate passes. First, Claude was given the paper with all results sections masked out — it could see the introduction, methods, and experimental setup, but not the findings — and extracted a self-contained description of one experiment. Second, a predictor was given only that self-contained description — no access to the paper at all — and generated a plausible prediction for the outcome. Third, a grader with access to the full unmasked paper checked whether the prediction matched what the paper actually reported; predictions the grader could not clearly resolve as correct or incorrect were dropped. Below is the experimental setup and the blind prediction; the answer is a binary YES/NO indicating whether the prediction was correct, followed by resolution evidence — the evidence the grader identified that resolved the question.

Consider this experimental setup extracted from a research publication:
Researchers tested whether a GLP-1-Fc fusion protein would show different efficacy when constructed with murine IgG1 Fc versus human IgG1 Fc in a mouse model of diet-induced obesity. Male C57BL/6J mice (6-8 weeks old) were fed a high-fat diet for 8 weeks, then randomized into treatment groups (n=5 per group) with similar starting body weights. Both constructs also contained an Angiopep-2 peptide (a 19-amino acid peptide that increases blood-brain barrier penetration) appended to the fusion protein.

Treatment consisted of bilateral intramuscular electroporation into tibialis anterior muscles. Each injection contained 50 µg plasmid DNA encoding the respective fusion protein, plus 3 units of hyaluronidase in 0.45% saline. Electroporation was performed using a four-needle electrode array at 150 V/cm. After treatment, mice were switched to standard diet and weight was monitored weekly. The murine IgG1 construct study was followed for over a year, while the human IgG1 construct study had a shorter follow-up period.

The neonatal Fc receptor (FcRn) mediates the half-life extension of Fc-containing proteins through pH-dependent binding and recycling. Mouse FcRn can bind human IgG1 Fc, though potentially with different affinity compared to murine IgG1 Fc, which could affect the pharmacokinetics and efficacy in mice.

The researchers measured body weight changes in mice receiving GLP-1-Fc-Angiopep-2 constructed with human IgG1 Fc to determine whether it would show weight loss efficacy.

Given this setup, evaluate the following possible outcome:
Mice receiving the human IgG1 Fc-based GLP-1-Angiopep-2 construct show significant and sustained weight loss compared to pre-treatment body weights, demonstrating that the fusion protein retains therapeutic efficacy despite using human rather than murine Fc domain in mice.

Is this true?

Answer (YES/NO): YES